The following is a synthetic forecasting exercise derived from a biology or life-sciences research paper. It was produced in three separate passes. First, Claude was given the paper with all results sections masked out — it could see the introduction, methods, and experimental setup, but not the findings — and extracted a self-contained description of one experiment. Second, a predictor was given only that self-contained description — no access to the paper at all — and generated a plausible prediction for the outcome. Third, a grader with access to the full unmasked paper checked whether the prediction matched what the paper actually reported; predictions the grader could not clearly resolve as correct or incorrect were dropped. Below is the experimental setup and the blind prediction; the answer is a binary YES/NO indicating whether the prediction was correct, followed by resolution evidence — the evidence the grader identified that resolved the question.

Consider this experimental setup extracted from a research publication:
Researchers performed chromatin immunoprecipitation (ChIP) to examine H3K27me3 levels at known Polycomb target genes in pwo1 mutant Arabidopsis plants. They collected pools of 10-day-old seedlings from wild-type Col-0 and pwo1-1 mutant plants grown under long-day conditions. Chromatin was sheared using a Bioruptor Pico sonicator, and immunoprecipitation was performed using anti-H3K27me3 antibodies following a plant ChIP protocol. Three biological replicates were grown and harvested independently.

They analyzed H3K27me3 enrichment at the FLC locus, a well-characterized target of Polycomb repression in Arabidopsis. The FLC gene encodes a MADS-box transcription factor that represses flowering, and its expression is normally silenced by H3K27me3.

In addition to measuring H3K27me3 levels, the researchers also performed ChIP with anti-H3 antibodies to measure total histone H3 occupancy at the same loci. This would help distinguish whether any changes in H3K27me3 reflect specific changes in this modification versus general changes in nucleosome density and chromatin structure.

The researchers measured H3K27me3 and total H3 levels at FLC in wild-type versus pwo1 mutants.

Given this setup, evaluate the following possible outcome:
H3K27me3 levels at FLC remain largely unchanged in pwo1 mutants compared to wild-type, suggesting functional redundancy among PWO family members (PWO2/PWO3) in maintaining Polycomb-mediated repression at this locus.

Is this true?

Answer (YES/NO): YES